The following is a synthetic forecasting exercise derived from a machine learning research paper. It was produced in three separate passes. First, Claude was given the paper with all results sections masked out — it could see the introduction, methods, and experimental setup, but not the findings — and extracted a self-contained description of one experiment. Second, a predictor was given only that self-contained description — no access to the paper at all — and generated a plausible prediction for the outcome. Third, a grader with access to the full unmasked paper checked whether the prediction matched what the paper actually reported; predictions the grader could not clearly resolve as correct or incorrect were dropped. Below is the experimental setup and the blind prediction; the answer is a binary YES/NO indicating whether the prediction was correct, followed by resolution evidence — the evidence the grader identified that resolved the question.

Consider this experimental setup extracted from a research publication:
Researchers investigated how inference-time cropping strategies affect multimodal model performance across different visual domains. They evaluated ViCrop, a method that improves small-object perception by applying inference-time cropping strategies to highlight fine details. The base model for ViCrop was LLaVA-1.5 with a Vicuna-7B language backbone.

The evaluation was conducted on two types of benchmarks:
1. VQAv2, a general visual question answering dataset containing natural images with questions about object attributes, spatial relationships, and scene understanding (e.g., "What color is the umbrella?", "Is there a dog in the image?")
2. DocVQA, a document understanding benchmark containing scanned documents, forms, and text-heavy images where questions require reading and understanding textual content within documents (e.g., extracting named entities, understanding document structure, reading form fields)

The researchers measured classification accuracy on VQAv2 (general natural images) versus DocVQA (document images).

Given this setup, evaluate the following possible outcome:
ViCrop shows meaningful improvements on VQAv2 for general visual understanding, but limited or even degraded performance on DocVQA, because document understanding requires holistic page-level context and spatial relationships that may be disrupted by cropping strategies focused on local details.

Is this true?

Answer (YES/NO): YES